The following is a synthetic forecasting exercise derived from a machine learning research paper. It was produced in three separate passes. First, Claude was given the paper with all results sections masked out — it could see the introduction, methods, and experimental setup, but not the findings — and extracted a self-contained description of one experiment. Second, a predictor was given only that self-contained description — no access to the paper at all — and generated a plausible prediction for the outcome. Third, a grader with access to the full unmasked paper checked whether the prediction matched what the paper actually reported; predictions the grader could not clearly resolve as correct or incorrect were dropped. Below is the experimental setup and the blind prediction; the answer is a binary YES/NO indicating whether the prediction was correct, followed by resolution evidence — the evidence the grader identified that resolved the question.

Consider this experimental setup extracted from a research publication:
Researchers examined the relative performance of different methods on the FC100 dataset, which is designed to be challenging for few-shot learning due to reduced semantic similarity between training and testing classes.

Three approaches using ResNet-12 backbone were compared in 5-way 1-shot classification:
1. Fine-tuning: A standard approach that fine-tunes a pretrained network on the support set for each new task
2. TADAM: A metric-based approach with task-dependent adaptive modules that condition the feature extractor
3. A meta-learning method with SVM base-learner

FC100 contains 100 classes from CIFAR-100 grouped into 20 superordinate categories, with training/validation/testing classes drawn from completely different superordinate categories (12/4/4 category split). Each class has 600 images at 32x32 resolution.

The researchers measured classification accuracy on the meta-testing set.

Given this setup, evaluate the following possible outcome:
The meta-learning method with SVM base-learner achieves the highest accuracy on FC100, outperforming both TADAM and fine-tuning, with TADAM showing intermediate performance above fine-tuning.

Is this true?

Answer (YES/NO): YES